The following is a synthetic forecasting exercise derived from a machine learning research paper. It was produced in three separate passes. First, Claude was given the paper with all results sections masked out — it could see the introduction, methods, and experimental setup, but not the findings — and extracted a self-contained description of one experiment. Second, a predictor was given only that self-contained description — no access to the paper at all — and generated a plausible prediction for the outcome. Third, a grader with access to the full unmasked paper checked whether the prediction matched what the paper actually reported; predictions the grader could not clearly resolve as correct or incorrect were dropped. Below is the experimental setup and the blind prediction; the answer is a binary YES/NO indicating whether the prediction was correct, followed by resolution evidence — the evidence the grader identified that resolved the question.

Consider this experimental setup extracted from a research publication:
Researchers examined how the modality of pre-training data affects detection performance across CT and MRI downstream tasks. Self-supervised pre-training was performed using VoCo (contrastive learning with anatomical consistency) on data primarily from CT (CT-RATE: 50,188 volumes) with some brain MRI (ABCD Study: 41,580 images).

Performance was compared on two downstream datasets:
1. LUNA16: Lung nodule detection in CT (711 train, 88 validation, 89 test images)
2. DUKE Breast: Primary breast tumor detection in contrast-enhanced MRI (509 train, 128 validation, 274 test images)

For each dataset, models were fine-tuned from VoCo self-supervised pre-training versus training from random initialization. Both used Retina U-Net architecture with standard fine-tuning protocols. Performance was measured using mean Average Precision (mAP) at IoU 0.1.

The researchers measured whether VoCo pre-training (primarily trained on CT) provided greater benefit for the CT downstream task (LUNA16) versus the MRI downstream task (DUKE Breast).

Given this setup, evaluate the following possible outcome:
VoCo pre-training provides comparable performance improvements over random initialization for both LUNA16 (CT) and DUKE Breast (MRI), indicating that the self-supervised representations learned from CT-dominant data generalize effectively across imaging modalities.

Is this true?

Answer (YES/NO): NO